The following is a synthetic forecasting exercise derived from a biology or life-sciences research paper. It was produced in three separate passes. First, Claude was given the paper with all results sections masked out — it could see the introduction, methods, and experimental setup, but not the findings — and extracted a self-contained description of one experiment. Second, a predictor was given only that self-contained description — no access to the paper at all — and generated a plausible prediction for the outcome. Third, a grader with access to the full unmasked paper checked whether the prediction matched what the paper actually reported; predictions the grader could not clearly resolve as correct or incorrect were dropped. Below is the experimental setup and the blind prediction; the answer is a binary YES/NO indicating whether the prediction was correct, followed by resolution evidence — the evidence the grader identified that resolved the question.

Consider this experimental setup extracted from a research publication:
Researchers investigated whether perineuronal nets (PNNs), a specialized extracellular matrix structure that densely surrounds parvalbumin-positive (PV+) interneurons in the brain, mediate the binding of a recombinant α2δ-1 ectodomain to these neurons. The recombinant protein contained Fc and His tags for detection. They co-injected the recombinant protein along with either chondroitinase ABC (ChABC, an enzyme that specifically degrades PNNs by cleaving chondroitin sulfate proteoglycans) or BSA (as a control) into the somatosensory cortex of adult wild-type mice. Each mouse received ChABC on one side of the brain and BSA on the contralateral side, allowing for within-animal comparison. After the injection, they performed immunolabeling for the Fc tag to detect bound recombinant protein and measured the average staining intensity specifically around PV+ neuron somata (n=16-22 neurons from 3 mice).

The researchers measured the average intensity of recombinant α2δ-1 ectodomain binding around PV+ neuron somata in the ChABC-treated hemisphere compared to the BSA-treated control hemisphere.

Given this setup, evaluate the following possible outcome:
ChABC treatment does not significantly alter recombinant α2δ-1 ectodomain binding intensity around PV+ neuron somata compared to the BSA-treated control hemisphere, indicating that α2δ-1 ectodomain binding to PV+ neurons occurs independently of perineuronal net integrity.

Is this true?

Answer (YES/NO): NO